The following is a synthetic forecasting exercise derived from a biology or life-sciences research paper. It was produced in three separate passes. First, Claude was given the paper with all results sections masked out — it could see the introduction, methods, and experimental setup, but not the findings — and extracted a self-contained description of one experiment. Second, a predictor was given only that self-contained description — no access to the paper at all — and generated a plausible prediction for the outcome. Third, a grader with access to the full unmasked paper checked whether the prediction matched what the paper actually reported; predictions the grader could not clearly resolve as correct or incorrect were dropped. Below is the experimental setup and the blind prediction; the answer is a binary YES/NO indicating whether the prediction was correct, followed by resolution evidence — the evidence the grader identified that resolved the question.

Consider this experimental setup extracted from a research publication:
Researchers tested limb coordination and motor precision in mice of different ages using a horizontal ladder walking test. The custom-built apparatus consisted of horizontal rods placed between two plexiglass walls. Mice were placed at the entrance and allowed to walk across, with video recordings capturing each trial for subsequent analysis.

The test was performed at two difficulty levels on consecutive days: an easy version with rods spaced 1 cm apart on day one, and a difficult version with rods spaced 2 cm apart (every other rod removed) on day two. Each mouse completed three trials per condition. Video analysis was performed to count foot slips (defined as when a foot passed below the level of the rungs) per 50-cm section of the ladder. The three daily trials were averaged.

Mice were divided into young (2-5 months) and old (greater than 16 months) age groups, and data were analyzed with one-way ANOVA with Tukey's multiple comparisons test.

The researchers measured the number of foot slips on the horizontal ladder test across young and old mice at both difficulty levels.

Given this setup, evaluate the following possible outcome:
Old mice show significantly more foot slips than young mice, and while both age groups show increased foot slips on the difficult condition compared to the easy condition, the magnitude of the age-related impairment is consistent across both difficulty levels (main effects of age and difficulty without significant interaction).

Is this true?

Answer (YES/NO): NO